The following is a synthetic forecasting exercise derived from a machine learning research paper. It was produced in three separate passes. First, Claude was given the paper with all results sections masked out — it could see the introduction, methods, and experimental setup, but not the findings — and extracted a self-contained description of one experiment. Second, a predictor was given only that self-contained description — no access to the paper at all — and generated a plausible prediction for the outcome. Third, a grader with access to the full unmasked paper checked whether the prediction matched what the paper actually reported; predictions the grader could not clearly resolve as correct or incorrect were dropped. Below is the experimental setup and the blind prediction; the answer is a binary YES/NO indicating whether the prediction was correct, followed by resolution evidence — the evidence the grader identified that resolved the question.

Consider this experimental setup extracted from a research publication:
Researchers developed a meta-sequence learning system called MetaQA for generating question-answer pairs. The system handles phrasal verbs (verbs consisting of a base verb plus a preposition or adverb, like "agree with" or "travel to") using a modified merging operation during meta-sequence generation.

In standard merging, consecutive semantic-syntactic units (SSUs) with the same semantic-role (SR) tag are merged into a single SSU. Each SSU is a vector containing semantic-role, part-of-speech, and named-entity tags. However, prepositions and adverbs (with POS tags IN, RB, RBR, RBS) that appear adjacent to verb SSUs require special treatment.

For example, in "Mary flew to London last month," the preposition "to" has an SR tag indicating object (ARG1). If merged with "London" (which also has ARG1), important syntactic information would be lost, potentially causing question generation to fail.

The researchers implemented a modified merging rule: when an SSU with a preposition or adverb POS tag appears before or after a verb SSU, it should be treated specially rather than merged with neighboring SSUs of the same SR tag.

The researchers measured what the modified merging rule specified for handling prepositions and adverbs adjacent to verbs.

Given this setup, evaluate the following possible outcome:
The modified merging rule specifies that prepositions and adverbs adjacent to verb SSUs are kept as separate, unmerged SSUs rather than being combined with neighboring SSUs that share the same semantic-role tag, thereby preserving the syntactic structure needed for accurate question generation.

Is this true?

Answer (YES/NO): YES